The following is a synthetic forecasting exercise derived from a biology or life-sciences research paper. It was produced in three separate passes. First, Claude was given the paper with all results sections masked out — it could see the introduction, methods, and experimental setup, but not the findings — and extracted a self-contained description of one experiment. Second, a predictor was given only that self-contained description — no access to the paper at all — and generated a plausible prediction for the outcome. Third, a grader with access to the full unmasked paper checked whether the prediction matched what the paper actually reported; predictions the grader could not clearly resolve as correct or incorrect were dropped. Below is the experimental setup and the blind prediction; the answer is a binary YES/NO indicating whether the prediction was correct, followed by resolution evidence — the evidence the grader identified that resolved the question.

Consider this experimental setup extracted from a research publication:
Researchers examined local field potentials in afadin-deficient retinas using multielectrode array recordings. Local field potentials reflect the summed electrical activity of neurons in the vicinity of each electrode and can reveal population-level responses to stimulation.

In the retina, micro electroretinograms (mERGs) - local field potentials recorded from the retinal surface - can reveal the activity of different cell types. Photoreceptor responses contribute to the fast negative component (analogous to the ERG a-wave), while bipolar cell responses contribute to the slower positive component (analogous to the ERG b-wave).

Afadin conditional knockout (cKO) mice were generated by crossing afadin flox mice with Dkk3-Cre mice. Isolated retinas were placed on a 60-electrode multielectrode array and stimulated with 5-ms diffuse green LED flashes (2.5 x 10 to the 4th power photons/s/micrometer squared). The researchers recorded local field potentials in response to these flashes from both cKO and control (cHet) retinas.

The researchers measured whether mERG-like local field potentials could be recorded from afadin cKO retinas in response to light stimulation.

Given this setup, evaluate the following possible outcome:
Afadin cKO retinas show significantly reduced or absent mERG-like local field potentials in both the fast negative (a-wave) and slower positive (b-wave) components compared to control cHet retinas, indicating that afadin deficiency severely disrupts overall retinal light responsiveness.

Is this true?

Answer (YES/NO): YES